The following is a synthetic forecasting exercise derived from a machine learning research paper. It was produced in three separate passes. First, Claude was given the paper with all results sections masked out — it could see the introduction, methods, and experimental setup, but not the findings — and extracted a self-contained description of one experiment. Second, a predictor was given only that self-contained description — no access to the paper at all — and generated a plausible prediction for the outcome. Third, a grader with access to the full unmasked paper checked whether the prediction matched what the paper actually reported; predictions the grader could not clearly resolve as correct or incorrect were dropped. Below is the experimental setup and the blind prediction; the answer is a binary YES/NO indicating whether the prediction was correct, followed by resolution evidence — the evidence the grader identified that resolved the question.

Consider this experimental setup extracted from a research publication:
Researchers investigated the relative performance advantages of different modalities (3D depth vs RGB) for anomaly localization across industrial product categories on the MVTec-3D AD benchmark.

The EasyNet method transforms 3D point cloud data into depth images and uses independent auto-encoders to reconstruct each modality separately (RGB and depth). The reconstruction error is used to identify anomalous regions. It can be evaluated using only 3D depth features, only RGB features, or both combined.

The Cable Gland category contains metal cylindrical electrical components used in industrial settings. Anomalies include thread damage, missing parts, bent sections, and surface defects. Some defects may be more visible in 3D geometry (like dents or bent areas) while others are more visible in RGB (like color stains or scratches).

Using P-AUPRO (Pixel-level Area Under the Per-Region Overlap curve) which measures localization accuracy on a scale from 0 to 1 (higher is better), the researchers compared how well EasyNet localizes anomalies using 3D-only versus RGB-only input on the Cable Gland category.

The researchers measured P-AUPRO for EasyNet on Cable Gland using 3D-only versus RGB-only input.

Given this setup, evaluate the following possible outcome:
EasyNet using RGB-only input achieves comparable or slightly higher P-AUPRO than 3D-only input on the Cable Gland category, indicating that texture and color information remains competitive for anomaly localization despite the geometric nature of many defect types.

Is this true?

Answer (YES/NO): NO